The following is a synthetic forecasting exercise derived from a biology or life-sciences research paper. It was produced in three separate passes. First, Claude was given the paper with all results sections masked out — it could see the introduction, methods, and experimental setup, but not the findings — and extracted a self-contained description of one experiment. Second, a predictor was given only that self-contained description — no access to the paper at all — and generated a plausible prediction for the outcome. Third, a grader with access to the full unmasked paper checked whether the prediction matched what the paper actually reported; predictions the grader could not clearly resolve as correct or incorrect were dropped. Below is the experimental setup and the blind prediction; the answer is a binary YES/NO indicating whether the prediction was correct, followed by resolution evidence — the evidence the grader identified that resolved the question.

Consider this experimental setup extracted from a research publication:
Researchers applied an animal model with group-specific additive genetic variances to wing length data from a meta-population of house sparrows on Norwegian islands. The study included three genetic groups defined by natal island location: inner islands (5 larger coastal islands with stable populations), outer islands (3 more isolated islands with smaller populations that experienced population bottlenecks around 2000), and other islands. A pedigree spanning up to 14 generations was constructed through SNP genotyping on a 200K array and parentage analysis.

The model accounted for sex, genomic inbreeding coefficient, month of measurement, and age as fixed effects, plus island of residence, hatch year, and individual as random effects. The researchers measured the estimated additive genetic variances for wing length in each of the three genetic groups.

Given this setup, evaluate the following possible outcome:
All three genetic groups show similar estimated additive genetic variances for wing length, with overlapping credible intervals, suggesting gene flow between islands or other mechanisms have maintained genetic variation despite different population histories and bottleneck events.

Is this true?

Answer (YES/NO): NO